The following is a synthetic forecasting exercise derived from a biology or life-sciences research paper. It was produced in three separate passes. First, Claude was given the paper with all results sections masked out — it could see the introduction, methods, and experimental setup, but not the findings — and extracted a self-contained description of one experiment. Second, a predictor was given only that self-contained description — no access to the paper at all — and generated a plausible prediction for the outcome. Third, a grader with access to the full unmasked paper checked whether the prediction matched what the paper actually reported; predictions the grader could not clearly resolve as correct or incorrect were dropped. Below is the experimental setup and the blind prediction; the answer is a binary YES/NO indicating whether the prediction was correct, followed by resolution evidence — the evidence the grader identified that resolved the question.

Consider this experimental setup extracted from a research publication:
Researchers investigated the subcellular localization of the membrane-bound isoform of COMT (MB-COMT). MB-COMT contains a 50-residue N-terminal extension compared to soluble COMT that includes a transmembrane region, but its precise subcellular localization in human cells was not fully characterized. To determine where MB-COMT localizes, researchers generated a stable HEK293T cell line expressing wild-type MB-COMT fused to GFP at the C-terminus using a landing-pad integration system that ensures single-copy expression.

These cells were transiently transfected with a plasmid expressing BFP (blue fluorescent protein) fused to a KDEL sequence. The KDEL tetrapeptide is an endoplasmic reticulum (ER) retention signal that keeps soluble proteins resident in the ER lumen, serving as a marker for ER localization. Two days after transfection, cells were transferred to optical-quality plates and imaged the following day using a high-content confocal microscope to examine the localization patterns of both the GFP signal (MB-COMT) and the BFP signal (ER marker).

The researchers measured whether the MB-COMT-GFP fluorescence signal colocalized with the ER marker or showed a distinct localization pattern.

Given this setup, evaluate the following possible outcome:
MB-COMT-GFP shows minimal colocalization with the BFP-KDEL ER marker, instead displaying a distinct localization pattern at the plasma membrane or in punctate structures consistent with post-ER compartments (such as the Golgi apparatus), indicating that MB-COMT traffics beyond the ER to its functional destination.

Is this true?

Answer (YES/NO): NO